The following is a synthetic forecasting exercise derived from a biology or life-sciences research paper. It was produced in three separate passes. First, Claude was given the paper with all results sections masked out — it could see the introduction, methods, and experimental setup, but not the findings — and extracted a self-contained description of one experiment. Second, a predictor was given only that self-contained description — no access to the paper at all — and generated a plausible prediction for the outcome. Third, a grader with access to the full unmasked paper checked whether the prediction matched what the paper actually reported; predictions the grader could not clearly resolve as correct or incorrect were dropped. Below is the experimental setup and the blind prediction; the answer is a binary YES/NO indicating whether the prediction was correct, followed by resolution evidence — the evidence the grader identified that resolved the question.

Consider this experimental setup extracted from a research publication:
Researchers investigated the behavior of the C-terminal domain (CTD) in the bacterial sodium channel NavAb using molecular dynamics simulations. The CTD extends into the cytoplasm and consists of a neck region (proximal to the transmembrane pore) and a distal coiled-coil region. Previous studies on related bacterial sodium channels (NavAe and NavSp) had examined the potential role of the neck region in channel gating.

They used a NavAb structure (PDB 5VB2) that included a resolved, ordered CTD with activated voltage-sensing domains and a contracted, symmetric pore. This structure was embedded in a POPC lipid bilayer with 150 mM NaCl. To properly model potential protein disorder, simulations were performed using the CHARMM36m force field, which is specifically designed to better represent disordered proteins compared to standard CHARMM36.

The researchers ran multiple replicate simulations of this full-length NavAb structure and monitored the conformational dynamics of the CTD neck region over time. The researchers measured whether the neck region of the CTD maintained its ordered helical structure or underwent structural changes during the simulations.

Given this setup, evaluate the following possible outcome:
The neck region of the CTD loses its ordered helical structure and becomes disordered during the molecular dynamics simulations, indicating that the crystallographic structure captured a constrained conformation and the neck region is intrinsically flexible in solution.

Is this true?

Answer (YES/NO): NO